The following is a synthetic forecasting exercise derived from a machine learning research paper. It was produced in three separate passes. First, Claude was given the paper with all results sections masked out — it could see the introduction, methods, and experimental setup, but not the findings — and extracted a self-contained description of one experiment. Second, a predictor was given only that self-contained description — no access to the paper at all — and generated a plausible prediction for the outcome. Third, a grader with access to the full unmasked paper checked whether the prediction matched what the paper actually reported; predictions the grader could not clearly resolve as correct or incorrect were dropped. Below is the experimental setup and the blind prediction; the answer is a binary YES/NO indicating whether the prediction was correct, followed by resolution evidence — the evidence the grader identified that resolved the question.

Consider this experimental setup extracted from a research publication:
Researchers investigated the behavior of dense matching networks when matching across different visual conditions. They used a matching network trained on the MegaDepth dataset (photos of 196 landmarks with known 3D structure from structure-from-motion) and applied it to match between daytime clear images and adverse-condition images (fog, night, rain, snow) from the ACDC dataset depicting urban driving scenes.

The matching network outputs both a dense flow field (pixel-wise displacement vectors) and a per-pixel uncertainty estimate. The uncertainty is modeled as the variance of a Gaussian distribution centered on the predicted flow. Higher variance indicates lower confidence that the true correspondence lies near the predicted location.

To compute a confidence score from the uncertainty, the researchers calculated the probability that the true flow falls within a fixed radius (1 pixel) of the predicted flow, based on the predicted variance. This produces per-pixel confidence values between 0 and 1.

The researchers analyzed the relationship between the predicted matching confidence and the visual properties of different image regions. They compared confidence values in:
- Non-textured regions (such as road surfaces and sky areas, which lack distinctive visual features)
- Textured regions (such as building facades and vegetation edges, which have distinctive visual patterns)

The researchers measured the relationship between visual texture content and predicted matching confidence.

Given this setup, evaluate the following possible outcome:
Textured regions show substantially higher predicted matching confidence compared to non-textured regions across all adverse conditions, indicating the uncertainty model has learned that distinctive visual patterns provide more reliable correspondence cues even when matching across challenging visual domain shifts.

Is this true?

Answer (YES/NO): YES